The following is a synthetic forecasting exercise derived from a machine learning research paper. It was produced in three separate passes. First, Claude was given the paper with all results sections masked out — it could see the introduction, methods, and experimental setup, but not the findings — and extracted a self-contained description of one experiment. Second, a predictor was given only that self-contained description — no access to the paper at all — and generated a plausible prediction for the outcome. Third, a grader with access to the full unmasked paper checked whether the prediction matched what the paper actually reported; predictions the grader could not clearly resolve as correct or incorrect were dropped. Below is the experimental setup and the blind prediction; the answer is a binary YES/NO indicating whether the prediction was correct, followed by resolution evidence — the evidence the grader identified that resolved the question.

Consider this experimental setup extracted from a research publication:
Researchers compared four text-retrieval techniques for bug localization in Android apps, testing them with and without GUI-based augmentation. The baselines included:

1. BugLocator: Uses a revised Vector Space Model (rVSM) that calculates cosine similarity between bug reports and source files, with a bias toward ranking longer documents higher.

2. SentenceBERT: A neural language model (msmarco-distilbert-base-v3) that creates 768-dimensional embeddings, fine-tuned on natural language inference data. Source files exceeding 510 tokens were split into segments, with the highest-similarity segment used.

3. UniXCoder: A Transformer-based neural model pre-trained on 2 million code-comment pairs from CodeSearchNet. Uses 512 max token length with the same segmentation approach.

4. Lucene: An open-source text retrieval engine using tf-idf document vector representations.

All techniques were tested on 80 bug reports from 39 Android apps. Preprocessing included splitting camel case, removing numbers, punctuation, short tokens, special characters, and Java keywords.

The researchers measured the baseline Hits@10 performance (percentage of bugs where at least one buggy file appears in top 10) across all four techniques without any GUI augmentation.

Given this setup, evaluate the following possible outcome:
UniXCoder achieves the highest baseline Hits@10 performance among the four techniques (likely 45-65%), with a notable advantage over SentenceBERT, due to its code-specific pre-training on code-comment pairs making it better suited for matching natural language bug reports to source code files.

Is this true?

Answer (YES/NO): NO